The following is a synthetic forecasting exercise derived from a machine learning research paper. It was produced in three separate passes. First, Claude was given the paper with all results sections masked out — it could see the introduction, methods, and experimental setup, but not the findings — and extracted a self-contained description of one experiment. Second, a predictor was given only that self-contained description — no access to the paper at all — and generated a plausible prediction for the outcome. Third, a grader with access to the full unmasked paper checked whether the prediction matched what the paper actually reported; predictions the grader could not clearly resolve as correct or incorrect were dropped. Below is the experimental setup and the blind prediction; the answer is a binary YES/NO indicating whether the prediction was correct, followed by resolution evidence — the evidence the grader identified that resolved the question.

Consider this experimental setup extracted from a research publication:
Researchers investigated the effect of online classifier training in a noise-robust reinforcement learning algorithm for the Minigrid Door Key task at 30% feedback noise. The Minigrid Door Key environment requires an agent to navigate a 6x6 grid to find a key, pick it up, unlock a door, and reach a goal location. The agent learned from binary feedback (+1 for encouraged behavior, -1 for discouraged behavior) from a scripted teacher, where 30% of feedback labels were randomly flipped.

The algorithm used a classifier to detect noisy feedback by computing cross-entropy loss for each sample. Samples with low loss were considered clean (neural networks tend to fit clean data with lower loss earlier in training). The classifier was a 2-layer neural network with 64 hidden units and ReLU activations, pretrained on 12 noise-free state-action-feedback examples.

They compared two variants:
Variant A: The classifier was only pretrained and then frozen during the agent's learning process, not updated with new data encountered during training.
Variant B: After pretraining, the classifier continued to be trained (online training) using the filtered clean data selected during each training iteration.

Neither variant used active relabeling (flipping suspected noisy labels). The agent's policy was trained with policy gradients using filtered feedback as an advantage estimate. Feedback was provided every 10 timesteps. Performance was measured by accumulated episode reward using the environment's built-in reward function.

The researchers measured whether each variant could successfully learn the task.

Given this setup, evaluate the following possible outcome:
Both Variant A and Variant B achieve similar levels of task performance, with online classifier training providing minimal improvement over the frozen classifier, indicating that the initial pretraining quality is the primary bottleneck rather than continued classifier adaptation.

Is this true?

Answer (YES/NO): NO